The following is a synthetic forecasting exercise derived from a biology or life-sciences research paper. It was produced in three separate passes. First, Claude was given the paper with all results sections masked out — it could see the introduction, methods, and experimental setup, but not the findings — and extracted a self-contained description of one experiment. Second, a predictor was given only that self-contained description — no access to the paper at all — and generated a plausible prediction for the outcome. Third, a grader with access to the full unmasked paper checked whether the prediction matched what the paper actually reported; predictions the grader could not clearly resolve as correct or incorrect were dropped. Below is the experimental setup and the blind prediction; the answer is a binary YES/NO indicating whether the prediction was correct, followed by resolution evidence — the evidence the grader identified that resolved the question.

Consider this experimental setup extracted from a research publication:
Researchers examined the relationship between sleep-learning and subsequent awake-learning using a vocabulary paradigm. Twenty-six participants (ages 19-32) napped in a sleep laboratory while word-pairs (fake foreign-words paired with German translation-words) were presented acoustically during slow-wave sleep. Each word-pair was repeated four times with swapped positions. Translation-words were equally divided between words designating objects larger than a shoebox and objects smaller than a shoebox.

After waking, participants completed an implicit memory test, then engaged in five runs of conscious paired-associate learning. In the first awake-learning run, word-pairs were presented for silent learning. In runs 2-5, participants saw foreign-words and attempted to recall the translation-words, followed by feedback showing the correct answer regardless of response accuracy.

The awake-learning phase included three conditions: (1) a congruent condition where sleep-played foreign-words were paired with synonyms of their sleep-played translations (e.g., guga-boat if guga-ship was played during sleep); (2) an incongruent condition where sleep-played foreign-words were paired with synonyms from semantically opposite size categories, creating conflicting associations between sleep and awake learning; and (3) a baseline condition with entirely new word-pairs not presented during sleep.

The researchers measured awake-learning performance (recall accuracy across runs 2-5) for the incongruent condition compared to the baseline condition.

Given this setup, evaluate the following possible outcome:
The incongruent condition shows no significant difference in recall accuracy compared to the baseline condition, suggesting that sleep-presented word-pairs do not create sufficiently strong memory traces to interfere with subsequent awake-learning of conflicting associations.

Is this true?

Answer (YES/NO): YES